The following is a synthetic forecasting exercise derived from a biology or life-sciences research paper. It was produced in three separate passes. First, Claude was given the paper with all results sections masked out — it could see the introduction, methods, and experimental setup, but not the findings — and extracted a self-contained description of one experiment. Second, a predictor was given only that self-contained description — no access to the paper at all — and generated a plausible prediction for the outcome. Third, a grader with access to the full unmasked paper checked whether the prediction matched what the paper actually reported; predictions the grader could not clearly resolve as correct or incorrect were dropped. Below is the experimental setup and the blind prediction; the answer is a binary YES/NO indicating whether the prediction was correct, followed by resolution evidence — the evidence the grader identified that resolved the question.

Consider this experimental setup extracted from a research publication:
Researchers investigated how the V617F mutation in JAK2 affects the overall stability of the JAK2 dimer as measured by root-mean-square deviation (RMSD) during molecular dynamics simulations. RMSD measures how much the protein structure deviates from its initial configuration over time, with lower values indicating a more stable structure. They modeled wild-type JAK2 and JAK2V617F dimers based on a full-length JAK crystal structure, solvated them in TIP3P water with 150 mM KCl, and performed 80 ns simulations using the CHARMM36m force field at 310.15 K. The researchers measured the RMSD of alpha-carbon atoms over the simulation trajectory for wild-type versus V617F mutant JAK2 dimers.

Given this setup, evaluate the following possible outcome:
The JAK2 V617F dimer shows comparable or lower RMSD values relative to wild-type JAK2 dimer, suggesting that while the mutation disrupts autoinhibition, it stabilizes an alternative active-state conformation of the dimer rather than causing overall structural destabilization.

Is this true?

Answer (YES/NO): YES